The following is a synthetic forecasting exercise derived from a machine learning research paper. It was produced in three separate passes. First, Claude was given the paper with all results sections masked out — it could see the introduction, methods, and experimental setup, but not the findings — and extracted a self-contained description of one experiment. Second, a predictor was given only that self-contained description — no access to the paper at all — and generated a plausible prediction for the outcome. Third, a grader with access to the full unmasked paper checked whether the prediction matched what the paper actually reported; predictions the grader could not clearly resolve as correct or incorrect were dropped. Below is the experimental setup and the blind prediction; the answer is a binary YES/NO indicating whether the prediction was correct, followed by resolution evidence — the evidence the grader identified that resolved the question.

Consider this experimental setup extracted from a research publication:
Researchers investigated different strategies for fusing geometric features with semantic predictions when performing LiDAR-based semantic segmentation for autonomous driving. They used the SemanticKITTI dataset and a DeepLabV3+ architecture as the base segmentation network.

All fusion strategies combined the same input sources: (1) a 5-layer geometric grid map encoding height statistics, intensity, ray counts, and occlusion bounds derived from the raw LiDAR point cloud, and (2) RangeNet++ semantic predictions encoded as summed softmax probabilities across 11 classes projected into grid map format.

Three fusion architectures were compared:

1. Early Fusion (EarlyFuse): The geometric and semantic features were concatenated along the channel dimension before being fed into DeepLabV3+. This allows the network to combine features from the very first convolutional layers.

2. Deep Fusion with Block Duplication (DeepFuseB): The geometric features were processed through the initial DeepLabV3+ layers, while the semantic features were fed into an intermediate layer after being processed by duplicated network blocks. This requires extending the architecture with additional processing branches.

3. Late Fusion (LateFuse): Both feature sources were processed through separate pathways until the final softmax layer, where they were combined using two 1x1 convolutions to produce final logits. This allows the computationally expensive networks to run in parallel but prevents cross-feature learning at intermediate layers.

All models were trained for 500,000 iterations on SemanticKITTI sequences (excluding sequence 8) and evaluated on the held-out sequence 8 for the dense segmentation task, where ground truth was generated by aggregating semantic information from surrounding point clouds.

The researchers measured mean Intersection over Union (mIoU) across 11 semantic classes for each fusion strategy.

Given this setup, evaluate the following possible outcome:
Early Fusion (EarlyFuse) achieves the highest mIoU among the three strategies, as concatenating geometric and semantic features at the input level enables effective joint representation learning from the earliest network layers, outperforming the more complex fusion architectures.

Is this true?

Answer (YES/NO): YES